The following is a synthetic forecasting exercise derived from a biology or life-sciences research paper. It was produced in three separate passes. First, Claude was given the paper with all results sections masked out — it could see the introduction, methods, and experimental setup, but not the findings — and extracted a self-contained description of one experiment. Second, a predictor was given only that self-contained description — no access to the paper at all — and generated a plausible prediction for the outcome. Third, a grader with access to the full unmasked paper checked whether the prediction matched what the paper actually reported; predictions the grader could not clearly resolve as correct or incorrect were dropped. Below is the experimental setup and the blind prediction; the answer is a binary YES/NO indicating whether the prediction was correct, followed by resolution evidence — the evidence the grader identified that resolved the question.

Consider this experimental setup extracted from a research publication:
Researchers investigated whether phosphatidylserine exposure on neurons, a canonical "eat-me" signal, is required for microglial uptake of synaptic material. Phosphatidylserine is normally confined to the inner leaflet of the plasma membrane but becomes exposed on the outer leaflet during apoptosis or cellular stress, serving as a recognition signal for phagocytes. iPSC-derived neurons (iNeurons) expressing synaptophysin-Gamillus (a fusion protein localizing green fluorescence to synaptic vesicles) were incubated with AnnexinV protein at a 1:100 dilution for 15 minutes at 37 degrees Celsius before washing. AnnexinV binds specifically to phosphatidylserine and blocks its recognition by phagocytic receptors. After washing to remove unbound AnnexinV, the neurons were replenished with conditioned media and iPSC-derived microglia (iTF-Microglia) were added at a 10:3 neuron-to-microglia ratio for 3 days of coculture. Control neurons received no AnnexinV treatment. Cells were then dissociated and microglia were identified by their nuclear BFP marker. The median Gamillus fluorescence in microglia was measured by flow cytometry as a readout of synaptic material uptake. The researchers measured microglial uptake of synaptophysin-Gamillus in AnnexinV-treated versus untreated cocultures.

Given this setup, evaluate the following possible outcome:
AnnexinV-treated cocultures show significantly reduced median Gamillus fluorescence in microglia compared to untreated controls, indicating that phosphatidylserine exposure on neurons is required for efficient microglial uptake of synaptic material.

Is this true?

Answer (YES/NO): YES